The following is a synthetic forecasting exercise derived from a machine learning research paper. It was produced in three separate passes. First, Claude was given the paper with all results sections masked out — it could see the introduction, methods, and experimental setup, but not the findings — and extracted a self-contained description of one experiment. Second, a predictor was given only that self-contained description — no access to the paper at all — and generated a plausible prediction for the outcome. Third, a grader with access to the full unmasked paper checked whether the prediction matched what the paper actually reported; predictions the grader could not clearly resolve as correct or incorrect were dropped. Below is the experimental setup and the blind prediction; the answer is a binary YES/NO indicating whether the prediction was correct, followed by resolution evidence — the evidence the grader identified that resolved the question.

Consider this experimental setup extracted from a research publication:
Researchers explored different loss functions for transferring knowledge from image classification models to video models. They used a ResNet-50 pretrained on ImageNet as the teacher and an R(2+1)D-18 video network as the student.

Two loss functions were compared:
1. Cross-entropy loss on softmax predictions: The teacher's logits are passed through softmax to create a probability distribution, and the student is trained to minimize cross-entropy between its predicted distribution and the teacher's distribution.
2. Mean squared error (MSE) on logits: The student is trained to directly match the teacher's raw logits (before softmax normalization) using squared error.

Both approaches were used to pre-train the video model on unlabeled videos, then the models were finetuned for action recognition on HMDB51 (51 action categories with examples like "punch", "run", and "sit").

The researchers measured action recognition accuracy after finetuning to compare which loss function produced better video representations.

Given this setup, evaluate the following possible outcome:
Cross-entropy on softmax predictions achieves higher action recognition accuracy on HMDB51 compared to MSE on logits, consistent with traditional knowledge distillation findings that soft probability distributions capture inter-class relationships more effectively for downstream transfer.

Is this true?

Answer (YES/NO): YES